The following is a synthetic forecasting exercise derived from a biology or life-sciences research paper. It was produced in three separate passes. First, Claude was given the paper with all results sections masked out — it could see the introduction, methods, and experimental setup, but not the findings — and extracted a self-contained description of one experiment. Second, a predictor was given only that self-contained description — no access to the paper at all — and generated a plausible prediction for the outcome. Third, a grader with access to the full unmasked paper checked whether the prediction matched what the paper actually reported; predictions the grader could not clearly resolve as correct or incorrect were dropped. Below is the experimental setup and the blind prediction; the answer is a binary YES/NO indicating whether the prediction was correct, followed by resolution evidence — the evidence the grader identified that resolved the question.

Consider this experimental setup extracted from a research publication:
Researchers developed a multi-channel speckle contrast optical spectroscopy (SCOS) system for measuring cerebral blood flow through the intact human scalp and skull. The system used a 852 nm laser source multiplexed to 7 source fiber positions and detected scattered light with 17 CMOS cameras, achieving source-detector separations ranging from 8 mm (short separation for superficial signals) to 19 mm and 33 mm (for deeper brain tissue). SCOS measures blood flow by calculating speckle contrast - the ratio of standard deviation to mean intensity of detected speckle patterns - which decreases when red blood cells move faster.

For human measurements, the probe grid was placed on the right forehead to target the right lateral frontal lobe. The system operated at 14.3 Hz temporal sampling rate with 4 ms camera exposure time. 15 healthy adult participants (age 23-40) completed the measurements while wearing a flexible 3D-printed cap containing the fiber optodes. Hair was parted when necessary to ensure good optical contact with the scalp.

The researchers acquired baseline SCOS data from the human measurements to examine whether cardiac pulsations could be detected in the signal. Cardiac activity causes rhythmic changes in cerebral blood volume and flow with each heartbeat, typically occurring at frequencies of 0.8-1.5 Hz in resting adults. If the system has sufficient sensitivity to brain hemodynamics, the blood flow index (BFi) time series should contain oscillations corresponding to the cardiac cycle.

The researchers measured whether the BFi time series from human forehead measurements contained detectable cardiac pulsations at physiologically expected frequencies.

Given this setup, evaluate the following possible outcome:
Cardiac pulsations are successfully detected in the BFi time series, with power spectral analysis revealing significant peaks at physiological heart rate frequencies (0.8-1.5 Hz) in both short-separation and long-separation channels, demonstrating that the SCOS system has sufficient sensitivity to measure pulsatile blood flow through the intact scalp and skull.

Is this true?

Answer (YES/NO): NO